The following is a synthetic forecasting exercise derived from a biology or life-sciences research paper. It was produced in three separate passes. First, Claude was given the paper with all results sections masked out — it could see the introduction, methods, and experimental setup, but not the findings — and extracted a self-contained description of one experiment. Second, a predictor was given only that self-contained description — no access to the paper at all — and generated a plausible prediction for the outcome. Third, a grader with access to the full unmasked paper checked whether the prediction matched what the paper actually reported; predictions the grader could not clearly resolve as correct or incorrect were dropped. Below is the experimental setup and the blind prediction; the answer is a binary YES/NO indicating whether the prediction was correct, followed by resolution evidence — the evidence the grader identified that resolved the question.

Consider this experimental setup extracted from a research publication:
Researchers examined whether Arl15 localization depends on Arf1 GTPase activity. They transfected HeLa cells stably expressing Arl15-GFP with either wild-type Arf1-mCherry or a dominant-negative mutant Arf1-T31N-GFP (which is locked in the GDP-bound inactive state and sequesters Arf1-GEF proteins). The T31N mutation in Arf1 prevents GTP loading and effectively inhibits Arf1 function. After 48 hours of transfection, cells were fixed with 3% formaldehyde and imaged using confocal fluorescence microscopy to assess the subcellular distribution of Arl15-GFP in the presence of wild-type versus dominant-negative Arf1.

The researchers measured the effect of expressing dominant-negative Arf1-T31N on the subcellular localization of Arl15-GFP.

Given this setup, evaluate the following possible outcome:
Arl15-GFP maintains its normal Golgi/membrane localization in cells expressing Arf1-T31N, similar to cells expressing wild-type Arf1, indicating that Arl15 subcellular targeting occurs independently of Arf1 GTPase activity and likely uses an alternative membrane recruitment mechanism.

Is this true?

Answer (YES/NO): NO